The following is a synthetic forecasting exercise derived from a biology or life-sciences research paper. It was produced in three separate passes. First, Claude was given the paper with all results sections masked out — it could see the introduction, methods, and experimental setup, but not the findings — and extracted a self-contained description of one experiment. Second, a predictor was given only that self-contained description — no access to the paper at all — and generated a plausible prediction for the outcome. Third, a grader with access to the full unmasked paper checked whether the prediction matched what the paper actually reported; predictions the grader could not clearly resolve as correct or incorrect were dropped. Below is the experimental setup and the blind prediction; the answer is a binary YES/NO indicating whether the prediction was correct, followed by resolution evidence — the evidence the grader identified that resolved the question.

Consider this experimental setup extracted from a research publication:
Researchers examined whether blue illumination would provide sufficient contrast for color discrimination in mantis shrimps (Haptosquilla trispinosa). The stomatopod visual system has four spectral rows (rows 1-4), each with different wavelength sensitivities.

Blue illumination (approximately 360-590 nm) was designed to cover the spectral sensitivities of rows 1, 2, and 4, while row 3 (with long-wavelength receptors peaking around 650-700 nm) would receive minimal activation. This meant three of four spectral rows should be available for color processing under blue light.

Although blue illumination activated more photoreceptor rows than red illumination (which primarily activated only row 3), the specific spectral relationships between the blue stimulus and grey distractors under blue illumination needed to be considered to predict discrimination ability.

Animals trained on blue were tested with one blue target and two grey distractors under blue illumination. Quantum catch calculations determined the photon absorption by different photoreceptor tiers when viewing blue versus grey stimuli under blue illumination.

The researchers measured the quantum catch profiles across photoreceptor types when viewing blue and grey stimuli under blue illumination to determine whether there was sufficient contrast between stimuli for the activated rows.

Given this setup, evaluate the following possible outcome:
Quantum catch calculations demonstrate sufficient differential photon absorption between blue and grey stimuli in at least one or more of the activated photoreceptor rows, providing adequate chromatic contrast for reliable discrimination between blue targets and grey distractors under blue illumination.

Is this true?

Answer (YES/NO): NO